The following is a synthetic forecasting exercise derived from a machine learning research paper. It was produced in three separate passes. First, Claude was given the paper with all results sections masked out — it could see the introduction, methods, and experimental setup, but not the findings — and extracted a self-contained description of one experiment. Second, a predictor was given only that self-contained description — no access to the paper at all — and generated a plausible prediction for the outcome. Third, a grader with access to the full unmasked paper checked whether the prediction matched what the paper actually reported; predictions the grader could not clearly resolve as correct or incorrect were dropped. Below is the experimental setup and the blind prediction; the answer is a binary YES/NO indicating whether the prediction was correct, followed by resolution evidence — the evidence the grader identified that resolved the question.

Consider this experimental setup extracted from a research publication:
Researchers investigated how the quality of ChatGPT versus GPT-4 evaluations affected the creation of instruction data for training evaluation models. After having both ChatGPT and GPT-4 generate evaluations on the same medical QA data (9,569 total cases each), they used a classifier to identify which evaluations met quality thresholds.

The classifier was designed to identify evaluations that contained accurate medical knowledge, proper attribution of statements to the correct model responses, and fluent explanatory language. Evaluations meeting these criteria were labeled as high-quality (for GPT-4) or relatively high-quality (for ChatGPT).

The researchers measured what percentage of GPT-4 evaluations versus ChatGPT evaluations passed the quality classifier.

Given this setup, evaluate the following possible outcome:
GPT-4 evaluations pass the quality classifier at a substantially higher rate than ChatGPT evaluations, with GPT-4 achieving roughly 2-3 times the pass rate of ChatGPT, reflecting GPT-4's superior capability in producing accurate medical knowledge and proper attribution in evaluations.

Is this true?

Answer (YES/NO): NO